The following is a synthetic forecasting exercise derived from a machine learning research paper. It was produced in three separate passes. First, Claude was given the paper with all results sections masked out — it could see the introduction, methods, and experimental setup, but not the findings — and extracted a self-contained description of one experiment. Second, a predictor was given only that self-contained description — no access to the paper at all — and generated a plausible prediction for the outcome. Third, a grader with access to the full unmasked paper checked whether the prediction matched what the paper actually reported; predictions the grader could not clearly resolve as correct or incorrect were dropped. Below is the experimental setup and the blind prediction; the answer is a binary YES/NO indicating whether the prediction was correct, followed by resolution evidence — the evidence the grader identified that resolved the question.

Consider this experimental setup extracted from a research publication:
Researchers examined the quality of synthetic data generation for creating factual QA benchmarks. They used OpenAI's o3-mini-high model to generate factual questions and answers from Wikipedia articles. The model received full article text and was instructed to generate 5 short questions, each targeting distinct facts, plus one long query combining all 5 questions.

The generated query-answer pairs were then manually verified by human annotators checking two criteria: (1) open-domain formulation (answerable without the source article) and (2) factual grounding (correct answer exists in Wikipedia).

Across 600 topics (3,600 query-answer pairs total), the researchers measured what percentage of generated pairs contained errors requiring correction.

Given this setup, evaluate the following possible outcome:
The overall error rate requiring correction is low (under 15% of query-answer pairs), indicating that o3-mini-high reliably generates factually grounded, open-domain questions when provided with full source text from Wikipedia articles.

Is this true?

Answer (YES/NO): YES